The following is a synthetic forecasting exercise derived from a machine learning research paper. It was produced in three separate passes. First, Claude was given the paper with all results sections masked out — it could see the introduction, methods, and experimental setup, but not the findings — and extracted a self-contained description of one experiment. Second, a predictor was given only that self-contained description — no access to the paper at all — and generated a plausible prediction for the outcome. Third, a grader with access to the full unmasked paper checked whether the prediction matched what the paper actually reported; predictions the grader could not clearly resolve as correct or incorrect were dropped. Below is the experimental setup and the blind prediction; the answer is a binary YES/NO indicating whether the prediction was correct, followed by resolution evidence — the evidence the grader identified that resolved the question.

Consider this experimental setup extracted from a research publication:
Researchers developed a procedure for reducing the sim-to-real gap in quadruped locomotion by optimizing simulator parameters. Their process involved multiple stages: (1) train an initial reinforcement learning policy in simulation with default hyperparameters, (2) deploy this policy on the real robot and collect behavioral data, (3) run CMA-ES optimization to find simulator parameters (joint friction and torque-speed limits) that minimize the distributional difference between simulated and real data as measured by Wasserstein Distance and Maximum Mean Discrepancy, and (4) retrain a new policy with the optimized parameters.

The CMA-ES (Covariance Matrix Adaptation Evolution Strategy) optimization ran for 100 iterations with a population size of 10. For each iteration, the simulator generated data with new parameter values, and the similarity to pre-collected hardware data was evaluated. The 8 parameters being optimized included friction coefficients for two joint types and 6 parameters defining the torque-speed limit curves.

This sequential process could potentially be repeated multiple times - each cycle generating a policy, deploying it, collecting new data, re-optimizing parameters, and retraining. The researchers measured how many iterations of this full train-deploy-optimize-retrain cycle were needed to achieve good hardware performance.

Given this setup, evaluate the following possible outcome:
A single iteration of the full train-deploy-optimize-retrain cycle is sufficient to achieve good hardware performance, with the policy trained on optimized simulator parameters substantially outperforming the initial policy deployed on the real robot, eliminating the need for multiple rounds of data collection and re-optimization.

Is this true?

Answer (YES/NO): YES